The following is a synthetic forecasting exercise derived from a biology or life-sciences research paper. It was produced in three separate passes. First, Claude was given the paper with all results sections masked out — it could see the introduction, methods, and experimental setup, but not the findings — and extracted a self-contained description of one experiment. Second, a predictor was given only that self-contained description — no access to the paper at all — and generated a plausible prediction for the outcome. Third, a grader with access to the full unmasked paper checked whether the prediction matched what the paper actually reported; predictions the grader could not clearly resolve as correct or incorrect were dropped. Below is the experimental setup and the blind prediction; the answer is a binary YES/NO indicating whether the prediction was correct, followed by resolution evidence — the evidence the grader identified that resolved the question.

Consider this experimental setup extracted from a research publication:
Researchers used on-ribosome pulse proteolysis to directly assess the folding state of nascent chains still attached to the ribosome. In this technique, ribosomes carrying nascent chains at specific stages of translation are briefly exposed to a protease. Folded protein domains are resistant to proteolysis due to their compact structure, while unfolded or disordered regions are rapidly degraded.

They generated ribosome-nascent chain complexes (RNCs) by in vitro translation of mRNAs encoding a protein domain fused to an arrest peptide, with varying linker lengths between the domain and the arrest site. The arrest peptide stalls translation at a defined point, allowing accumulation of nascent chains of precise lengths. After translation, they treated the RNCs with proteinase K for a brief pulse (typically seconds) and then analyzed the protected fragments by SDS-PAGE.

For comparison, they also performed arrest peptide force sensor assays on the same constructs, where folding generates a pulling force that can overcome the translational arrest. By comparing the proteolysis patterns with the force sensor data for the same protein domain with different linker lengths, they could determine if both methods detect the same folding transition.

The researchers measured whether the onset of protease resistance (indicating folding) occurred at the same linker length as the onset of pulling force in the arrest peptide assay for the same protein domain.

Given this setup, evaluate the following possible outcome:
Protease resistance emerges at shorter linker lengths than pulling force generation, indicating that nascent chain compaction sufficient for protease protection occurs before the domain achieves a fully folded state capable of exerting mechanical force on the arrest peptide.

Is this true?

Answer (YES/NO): NO